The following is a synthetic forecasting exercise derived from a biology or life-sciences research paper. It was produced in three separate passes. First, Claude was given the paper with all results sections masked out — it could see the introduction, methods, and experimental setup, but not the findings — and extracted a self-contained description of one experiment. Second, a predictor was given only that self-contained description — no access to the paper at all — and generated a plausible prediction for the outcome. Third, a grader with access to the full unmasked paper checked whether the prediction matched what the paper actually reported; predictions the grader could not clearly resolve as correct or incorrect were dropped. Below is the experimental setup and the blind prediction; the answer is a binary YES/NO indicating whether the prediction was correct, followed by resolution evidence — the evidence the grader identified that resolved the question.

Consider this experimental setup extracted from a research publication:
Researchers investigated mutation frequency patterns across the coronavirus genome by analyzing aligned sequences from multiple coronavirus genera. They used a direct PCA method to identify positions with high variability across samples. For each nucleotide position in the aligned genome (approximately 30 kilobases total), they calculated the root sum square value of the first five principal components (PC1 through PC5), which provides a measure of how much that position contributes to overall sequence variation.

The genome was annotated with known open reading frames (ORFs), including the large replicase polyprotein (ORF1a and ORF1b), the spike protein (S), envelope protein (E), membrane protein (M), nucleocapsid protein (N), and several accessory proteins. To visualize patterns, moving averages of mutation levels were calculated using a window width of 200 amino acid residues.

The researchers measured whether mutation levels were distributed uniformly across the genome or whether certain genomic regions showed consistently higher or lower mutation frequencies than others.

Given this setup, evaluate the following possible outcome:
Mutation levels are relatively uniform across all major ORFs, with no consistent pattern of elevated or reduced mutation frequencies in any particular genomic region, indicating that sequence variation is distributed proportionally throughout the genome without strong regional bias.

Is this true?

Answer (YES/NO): NO